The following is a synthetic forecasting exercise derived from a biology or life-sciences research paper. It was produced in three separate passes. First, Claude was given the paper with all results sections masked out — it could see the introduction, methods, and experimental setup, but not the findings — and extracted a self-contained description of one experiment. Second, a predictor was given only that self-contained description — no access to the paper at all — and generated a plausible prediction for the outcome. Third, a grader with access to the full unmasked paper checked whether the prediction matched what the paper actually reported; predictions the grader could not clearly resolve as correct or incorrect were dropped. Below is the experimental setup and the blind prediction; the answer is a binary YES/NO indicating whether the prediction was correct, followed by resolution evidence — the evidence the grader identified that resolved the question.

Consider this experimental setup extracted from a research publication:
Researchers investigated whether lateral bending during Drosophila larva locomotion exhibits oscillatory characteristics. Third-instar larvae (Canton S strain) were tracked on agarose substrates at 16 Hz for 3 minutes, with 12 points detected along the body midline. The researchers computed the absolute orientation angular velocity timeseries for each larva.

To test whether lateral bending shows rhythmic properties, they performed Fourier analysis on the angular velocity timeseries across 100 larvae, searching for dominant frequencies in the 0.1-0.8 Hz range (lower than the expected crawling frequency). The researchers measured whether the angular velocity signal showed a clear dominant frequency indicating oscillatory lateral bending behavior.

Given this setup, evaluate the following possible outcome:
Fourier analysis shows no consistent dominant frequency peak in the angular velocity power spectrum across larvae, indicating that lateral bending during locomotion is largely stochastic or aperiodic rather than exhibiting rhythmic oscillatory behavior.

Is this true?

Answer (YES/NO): NO